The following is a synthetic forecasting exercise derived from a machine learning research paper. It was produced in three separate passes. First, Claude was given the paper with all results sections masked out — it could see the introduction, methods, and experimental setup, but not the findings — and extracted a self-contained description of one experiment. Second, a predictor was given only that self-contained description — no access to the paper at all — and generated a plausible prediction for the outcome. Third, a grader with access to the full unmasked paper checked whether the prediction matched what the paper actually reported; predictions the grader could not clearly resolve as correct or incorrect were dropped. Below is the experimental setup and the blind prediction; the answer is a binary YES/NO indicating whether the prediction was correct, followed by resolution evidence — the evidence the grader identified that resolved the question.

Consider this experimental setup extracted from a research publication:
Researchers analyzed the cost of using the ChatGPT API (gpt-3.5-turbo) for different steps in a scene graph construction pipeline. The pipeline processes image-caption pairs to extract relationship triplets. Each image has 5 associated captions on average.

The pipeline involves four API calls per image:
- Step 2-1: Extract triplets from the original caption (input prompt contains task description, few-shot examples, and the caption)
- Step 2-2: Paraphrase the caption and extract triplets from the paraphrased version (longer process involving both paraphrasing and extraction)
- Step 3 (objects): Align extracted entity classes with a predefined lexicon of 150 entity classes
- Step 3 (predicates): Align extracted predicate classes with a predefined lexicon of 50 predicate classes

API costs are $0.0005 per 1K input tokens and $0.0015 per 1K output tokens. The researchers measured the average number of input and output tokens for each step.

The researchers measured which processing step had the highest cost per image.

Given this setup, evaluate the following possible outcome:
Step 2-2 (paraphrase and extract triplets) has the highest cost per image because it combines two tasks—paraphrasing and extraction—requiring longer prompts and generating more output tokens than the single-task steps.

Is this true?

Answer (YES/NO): YES